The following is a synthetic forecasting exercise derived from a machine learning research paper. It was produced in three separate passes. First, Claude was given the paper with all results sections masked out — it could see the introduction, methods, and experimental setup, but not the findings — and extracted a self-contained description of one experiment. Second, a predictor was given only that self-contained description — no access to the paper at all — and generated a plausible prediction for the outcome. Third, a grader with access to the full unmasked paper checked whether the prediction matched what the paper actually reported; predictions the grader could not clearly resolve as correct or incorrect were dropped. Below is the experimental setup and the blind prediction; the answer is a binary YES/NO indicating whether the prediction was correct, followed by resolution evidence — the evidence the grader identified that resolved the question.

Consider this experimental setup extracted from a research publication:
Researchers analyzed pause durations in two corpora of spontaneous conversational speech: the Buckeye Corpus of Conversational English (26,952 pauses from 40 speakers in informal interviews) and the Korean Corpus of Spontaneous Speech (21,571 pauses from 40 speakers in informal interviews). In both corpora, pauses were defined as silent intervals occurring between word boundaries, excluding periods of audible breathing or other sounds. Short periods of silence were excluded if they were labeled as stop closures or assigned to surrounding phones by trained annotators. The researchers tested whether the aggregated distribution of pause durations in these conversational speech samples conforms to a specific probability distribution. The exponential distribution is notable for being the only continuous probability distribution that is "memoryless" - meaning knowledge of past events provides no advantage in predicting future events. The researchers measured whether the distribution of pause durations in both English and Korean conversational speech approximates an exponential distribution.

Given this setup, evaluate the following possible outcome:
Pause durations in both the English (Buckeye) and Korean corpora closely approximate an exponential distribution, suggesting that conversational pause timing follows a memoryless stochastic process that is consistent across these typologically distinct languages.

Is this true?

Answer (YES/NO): YES